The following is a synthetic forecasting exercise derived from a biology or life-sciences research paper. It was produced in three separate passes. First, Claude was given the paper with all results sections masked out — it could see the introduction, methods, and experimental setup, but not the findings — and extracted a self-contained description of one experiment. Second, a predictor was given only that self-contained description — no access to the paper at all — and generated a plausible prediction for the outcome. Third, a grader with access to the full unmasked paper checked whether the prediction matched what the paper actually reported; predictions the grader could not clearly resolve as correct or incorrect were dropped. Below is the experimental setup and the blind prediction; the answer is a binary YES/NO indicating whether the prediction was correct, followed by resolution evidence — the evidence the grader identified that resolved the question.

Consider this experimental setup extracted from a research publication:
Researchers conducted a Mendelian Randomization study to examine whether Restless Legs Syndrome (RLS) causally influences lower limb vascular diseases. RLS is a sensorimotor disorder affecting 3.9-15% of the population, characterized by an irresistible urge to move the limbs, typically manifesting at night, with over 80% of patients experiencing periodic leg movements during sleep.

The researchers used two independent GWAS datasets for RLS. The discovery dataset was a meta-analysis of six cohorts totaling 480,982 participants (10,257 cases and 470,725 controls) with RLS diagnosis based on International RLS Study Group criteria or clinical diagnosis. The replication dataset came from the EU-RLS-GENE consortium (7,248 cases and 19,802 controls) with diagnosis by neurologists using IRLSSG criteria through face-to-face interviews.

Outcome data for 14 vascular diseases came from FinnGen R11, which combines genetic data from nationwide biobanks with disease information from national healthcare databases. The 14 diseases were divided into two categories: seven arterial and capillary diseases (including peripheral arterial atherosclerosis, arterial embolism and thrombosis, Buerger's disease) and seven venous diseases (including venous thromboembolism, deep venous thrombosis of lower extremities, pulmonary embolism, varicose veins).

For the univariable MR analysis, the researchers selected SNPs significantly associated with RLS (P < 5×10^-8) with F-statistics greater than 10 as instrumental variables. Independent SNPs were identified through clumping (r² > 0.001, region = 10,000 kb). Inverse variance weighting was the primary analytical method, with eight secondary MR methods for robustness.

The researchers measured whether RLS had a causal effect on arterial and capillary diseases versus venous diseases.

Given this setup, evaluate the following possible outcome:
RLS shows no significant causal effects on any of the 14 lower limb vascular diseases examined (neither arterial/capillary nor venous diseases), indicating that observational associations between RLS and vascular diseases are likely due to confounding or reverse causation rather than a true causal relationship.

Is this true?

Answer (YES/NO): NO